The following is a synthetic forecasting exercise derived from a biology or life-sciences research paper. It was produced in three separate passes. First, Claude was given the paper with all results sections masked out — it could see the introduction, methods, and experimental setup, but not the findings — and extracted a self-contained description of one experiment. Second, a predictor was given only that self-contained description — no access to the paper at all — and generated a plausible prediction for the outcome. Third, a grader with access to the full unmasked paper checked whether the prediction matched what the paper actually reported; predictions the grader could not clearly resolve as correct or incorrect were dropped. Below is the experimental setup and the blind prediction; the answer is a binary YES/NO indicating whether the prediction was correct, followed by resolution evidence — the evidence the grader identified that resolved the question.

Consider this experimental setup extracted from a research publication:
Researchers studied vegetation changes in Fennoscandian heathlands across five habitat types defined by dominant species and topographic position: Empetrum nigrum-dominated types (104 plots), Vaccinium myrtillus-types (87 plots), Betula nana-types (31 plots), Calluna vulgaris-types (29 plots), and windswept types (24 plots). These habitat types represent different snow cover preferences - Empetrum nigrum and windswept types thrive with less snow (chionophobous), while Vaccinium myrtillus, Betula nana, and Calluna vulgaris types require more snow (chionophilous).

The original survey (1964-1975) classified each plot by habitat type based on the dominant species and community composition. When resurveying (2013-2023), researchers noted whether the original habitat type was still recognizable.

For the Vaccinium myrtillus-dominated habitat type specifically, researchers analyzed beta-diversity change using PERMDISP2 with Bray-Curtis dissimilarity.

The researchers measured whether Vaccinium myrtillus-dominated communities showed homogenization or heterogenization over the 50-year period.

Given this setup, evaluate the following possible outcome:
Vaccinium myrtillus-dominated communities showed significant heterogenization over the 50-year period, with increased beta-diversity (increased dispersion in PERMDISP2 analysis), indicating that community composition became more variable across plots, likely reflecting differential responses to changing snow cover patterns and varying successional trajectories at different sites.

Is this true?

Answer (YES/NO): NO